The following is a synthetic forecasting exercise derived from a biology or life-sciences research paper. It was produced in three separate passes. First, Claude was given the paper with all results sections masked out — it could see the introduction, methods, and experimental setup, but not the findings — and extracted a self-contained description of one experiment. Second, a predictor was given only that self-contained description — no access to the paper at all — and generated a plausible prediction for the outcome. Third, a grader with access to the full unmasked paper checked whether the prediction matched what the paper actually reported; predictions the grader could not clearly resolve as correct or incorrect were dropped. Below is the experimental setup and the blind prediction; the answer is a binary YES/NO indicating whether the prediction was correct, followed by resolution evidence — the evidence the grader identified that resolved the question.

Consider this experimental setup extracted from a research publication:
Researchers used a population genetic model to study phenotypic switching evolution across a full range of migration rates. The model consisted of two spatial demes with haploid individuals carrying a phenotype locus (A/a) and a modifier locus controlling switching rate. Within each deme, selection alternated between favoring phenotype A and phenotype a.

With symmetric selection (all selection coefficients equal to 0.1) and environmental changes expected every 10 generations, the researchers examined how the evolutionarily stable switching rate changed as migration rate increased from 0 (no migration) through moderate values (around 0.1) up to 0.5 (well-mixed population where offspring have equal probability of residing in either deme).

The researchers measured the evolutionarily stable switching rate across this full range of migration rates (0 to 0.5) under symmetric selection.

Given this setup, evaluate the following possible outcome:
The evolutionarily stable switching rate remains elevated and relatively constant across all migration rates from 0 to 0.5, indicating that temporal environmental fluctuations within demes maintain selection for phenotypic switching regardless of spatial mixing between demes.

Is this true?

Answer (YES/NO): NO